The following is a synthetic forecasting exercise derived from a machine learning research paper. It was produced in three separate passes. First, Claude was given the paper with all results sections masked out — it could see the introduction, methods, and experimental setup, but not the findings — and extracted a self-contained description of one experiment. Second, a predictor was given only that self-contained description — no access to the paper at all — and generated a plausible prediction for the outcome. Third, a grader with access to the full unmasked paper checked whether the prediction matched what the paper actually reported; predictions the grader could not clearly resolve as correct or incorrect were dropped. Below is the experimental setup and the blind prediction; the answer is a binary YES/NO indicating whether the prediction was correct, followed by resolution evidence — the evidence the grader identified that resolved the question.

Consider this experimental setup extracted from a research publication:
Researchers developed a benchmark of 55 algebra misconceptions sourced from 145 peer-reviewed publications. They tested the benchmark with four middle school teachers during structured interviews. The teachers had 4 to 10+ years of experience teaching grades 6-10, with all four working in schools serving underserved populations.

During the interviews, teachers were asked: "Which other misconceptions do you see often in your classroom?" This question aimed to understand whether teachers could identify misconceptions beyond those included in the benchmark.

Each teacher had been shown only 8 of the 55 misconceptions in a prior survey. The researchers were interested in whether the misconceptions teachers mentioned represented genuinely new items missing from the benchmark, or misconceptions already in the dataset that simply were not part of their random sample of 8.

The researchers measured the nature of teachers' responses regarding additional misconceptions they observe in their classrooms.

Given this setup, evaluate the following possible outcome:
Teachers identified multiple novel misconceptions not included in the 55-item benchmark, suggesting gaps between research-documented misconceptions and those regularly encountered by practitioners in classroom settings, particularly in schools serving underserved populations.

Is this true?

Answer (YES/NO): NO